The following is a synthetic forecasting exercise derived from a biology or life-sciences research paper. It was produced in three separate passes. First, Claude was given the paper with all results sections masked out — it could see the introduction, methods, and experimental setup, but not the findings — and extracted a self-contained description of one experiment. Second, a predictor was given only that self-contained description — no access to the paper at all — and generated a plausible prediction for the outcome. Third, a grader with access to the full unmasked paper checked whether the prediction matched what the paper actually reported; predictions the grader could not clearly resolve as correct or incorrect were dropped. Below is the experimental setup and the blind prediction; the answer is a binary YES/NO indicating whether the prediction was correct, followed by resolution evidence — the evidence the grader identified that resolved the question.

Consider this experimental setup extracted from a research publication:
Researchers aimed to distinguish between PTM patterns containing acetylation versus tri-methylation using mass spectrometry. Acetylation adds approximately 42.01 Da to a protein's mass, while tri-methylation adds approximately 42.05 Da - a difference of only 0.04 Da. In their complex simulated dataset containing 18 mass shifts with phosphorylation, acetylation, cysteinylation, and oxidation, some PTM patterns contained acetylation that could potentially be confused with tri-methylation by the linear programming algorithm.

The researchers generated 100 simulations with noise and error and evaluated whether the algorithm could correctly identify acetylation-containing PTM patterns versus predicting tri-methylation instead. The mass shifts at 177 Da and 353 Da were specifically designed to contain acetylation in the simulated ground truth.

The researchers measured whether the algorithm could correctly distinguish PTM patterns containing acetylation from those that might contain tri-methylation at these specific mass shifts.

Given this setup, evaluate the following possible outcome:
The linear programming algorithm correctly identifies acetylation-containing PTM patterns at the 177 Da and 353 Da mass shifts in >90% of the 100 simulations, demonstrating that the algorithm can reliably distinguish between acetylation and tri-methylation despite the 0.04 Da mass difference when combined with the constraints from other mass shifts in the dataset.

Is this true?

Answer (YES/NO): NO